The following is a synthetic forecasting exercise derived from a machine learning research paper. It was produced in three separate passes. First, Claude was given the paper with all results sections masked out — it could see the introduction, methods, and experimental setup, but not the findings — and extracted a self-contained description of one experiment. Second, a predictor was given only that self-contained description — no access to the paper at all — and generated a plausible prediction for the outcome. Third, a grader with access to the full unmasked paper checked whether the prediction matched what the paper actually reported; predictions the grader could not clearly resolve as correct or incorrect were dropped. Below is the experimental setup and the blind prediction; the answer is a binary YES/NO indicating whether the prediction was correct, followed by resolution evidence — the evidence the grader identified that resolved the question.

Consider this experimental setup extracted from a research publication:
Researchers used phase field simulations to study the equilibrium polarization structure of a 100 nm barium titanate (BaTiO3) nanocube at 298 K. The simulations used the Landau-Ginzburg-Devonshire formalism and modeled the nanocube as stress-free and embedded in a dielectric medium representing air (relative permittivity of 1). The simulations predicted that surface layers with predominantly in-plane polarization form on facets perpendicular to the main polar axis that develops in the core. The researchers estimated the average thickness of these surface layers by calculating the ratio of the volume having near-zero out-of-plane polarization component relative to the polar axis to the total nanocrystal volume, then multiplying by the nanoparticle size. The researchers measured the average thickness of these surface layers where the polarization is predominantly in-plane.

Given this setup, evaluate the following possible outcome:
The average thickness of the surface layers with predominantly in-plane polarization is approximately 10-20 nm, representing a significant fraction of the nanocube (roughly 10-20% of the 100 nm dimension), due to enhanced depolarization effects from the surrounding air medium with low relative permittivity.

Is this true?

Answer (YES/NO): NO